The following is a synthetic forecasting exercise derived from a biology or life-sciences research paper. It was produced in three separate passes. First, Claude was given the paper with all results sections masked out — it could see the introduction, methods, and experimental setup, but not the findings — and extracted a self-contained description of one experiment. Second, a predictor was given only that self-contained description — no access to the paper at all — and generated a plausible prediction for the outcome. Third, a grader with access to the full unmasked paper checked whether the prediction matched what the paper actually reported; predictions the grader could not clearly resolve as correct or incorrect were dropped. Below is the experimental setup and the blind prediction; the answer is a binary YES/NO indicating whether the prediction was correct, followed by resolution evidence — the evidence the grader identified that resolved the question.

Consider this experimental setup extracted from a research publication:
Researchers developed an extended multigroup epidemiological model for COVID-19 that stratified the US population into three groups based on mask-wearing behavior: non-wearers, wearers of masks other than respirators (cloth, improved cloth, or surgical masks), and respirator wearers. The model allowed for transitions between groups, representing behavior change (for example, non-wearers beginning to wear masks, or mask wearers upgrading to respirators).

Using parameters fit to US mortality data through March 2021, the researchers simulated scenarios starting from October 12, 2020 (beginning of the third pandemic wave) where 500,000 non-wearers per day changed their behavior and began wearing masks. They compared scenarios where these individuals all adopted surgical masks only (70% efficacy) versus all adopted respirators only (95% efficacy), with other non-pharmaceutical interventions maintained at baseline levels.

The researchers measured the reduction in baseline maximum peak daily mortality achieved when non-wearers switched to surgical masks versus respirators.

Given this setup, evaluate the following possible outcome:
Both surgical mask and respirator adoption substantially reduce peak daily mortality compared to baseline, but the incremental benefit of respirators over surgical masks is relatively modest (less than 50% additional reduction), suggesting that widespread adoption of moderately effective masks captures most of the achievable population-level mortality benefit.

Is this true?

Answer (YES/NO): YES